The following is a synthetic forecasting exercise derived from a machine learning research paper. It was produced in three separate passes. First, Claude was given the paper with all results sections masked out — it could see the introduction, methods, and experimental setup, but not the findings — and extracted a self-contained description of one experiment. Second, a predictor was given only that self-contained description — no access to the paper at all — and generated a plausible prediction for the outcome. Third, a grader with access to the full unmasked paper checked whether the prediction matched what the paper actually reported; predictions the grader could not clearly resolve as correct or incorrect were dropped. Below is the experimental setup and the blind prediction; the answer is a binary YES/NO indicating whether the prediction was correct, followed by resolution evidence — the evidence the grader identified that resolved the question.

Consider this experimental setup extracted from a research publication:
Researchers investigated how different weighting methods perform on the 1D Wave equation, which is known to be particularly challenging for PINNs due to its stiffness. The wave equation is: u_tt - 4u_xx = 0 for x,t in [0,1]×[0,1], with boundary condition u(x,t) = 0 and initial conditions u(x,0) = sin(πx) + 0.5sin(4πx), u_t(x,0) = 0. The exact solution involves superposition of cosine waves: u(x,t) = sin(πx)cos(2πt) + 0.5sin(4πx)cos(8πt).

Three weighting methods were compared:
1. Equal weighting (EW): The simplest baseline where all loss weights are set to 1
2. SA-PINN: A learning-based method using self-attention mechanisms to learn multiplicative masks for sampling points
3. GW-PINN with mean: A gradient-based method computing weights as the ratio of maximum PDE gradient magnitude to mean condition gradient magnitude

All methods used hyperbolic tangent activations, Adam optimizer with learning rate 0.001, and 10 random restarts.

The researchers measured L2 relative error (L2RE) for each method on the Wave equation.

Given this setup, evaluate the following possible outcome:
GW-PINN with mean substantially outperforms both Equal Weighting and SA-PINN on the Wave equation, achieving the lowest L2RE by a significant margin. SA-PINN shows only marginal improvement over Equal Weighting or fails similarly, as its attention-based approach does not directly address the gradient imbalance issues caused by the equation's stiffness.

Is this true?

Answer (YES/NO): YES